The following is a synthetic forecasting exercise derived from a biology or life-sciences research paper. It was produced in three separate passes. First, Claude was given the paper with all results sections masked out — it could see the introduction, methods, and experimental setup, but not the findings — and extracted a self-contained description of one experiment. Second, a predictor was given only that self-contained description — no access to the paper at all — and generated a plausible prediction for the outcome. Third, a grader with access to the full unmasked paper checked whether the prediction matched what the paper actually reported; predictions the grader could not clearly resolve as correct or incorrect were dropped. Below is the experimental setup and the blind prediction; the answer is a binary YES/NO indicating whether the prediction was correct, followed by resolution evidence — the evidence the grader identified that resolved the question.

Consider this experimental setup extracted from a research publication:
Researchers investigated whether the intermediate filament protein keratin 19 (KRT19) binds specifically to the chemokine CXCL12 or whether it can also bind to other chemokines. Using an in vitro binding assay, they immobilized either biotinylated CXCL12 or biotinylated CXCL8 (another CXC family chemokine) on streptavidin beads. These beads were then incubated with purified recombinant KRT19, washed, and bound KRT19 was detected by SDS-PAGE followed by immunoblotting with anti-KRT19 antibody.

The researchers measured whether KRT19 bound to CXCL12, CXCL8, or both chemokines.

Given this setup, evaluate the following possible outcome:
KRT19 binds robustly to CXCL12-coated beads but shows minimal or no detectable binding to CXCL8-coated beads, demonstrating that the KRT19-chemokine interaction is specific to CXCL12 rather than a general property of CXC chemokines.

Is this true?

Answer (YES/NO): YES